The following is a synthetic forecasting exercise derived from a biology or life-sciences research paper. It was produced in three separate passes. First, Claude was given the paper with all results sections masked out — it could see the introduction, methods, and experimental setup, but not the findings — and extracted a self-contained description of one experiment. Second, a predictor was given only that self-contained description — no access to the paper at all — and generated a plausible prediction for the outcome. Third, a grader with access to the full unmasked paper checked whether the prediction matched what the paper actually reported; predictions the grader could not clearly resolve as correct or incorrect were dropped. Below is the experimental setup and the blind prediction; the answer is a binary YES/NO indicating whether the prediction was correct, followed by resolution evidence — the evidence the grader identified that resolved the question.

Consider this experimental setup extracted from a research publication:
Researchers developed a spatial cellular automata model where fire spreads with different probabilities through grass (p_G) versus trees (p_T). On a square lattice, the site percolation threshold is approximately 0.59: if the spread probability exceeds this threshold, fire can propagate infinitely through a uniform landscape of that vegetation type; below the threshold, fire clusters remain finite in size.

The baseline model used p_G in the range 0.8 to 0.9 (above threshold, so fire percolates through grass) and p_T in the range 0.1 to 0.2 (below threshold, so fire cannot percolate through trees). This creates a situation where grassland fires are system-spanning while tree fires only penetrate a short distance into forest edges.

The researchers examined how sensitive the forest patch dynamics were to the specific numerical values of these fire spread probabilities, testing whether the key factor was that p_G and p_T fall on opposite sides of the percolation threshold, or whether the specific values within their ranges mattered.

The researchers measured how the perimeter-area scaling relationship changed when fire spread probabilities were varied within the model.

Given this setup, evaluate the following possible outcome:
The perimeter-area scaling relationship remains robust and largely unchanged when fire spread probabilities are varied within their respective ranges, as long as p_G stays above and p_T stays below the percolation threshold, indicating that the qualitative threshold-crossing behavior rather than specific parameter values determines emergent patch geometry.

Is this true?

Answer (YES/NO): YES